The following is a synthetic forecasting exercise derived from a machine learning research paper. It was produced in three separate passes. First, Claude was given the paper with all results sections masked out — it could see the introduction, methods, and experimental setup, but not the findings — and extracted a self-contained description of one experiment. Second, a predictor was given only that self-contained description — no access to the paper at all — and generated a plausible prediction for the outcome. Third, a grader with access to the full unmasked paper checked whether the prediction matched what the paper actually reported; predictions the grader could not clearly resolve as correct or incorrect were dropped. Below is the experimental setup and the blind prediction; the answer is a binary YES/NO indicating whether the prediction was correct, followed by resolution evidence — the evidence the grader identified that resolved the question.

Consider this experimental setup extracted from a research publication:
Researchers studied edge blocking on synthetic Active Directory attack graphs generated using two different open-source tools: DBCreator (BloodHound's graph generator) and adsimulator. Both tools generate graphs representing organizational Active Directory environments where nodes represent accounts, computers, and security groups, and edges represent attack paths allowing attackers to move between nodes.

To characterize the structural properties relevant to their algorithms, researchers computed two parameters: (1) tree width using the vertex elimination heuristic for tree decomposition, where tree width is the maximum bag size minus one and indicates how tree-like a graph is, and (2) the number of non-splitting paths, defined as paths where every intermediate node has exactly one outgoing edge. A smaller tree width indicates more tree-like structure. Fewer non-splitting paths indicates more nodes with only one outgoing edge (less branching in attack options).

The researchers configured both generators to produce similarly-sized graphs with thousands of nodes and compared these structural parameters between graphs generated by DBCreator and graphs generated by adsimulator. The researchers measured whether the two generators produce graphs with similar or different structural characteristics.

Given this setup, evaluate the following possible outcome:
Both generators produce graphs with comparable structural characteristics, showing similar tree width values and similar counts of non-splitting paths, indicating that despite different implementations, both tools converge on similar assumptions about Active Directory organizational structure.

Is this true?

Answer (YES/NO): NO